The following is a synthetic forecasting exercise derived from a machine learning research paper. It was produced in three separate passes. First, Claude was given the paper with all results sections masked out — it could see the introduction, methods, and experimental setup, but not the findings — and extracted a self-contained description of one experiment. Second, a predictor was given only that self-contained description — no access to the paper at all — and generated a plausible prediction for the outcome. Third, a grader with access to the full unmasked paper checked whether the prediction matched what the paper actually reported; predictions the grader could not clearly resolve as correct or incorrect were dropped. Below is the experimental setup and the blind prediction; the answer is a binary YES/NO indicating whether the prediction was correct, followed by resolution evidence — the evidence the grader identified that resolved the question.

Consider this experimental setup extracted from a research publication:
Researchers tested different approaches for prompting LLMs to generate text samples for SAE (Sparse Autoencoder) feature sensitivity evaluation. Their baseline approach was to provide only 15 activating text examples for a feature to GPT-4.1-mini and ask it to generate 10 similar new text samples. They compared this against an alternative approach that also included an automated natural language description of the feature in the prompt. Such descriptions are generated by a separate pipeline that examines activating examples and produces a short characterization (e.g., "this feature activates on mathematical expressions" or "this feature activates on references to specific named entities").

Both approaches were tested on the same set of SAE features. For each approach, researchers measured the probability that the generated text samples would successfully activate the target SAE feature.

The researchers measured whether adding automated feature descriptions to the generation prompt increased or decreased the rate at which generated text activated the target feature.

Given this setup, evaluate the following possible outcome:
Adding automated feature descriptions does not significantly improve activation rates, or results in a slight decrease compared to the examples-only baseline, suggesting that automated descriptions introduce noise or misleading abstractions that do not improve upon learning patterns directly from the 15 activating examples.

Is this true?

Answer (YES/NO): YES